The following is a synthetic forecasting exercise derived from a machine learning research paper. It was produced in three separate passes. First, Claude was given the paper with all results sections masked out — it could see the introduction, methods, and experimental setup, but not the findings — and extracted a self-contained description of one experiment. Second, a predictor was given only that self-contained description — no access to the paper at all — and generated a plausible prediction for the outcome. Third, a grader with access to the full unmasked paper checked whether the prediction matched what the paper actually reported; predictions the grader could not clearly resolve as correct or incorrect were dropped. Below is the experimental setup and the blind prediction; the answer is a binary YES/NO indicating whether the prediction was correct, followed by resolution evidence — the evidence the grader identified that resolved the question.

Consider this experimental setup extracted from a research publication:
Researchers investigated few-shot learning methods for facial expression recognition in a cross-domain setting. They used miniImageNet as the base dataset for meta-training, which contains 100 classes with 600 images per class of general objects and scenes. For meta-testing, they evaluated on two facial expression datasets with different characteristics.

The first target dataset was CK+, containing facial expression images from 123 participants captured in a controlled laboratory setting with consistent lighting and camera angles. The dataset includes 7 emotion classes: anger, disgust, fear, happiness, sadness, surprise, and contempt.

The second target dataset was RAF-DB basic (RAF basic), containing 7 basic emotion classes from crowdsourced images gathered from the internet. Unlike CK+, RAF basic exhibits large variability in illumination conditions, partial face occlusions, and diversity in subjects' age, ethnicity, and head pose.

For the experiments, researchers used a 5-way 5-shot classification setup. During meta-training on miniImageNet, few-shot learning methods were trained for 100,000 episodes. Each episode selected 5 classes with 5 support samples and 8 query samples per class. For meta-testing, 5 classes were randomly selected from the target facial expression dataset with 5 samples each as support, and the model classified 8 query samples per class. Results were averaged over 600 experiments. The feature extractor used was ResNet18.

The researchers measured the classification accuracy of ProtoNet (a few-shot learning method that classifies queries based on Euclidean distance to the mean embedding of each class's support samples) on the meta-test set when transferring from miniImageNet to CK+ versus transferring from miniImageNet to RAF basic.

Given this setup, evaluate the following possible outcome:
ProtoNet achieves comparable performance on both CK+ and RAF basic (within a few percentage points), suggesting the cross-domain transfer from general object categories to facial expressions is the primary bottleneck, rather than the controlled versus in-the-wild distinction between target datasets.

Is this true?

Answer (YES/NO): NO